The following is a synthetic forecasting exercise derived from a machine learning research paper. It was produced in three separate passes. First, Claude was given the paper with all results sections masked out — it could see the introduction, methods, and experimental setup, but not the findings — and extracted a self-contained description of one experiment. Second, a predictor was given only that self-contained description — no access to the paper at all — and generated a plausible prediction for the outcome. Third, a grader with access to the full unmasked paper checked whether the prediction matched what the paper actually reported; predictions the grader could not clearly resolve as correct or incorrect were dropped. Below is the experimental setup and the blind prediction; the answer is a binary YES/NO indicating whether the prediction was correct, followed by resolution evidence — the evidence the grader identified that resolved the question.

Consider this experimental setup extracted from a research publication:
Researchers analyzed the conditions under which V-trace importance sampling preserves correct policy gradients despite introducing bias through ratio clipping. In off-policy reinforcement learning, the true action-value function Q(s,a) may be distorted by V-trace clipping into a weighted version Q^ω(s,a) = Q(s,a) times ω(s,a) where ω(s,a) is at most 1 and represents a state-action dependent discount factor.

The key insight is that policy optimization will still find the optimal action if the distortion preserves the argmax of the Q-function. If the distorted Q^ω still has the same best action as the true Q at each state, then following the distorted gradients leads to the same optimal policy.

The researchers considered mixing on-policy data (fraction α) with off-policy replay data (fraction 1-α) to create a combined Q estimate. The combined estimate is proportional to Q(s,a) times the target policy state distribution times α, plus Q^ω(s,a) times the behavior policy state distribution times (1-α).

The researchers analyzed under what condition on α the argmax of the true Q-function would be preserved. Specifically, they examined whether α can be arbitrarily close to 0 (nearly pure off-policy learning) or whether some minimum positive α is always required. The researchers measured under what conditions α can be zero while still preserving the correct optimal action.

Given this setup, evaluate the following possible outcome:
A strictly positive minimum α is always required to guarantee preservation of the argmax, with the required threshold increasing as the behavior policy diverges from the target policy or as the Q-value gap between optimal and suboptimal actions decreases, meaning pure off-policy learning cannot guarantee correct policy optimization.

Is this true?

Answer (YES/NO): NO